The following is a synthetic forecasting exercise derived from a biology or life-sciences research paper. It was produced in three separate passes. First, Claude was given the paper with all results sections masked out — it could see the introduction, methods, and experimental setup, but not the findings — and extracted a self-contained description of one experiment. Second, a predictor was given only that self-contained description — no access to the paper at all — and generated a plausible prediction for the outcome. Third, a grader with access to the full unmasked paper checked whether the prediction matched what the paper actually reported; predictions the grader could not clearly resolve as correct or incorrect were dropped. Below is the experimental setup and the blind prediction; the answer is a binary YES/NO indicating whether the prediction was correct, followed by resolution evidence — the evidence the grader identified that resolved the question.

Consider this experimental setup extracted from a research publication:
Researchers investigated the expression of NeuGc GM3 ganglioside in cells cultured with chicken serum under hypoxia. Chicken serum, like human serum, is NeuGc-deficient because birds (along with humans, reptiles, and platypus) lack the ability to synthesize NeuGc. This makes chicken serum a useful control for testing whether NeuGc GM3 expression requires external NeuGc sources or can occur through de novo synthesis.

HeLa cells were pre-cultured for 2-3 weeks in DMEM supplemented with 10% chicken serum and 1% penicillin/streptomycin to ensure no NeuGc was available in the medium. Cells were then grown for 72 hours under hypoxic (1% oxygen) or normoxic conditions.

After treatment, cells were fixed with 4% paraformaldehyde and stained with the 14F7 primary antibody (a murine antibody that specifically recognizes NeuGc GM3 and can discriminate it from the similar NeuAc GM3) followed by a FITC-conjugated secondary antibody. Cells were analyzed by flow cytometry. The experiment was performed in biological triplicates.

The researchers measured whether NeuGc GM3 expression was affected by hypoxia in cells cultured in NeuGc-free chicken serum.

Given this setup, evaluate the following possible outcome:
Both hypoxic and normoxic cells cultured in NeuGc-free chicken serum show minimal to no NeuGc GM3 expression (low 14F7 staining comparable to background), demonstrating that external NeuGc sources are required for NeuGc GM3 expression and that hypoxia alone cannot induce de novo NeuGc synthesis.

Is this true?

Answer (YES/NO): NO